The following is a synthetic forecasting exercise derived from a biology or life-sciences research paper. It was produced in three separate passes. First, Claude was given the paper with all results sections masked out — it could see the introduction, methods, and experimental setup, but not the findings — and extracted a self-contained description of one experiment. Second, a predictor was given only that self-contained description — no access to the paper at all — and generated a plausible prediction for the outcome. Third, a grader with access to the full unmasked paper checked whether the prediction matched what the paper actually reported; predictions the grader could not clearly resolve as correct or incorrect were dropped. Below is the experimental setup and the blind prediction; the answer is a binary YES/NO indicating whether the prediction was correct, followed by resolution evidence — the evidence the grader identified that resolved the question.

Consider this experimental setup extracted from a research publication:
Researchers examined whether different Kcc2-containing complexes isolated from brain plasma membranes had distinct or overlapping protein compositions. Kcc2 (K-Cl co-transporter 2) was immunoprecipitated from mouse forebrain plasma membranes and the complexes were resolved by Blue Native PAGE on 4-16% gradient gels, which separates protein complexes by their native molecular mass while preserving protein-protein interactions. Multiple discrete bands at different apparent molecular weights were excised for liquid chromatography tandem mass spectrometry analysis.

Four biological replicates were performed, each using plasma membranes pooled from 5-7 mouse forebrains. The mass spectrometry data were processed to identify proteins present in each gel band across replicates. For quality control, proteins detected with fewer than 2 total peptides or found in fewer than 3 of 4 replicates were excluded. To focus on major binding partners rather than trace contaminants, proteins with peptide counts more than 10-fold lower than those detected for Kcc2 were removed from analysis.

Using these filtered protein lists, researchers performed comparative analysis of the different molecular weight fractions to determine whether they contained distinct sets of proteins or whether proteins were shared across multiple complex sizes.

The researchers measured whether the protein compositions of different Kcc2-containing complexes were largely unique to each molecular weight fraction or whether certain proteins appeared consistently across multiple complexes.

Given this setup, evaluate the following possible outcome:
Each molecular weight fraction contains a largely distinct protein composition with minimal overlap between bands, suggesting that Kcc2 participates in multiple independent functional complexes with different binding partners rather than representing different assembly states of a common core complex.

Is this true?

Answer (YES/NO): NO